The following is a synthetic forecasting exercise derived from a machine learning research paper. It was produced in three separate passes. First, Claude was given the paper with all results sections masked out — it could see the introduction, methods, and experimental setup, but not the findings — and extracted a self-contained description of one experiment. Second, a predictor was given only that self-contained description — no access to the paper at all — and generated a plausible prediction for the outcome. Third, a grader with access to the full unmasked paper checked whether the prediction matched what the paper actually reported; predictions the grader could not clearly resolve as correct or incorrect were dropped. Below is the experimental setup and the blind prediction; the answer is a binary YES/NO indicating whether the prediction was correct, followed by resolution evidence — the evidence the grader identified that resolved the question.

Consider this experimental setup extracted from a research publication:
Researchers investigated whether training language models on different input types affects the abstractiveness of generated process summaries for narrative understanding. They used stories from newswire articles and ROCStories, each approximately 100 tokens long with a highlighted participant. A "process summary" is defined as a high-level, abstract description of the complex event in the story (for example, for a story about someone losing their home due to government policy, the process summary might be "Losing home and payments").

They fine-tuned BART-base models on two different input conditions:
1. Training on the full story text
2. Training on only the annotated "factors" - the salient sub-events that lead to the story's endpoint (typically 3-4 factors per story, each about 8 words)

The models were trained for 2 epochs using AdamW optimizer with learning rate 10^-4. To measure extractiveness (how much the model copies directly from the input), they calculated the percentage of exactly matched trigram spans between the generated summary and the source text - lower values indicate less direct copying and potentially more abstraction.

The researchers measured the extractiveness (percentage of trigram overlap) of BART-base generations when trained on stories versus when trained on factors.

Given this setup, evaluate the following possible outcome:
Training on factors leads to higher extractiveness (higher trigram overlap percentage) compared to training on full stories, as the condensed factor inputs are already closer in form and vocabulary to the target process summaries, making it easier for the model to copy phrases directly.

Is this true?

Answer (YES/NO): NO